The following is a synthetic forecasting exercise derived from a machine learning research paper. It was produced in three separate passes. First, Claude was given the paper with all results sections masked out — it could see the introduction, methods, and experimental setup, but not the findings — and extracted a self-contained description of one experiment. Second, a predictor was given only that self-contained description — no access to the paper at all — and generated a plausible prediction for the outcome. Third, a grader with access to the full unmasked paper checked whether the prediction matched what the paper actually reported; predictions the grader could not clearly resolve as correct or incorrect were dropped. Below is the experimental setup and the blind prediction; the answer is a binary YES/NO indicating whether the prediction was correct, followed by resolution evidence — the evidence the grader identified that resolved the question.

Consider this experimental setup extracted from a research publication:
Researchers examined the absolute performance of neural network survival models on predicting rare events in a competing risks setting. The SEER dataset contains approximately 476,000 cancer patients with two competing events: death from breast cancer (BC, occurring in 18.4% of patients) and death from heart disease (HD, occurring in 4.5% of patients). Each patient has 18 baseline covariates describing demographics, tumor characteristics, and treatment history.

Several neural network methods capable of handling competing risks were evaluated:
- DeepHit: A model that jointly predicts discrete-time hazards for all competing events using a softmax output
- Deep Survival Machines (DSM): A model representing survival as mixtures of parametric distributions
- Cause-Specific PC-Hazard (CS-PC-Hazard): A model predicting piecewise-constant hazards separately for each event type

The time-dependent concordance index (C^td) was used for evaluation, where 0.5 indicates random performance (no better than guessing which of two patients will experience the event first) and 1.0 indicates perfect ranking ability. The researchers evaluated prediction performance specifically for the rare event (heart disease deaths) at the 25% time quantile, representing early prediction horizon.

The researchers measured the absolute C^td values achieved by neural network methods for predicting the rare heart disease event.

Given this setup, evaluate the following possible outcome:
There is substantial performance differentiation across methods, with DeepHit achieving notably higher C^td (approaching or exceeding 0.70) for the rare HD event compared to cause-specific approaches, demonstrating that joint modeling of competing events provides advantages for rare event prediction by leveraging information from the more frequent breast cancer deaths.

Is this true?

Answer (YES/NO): NO